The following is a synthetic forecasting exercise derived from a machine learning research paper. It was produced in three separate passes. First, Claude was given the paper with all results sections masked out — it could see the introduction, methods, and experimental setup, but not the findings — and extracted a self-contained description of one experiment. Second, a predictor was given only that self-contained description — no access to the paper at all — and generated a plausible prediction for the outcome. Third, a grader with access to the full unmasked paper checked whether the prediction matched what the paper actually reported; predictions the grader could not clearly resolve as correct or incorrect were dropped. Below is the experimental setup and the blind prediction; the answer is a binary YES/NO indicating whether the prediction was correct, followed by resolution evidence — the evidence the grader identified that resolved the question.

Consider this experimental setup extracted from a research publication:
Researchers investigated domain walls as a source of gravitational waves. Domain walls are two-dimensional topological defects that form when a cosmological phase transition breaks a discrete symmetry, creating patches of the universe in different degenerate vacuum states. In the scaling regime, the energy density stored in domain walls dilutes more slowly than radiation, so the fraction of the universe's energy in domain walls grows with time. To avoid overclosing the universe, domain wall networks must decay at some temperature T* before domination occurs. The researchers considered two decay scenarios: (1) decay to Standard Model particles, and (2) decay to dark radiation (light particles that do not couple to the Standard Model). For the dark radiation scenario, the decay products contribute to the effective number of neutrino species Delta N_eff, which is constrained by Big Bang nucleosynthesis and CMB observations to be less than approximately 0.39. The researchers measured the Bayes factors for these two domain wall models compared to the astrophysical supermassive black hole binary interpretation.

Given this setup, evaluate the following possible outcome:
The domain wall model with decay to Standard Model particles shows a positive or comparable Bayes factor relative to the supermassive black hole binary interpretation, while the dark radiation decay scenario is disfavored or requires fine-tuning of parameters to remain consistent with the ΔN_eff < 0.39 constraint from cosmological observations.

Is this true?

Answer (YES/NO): YES